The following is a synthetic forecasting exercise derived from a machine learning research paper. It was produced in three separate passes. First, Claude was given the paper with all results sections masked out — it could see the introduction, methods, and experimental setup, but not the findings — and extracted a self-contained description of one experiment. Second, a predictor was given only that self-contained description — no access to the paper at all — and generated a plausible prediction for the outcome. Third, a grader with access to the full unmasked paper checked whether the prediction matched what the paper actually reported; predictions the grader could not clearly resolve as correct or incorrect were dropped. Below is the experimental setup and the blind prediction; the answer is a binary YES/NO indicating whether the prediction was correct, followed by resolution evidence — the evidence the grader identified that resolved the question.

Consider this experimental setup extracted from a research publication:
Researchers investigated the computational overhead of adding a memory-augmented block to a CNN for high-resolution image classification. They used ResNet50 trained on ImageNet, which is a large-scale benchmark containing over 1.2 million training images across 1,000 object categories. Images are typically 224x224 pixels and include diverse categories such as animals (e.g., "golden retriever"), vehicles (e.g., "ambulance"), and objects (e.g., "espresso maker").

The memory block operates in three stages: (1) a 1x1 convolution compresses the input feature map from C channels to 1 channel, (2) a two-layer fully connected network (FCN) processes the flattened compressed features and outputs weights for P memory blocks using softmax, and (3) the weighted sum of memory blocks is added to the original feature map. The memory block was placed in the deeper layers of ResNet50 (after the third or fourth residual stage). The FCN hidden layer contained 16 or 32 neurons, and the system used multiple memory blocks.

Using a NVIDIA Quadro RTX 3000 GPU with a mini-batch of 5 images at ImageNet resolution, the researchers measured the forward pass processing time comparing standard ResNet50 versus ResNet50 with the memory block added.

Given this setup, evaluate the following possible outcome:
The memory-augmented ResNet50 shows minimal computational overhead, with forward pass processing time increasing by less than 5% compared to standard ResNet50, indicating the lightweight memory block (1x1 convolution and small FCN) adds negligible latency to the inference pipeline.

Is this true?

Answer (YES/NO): YES